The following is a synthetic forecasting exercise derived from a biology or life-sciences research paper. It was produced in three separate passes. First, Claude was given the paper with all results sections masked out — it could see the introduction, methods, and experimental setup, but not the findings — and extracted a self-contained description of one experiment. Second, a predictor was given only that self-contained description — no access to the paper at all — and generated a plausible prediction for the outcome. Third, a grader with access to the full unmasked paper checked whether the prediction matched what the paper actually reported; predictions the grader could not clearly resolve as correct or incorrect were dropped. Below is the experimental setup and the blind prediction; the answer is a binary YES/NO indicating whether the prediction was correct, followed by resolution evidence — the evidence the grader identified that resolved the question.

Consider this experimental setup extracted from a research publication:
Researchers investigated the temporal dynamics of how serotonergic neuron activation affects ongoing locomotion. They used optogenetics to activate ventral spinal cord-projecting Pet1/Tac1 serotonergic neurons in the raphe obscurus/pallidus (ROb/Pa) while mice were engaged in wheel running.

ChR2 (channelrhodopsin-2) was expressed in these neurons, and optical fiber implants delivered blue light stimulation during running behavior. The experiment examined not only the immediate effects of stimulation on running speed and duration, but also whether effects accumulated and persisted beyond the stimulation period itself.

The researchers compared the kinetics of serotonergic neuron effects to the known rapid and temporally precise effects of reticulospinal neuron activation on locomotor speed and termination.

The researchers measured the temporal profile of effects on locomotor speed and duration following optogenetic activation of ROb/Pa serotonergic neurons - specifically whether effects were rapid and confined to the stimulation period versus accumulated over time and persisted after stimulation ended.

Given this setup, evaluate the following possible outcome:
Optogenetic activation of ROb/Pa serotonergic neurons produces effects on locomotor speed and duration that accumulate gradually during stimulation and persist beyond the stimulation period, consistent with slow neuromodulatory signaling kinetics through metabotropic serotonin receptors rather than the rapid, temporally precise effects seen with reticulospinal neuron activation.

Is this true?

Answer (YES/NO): YES